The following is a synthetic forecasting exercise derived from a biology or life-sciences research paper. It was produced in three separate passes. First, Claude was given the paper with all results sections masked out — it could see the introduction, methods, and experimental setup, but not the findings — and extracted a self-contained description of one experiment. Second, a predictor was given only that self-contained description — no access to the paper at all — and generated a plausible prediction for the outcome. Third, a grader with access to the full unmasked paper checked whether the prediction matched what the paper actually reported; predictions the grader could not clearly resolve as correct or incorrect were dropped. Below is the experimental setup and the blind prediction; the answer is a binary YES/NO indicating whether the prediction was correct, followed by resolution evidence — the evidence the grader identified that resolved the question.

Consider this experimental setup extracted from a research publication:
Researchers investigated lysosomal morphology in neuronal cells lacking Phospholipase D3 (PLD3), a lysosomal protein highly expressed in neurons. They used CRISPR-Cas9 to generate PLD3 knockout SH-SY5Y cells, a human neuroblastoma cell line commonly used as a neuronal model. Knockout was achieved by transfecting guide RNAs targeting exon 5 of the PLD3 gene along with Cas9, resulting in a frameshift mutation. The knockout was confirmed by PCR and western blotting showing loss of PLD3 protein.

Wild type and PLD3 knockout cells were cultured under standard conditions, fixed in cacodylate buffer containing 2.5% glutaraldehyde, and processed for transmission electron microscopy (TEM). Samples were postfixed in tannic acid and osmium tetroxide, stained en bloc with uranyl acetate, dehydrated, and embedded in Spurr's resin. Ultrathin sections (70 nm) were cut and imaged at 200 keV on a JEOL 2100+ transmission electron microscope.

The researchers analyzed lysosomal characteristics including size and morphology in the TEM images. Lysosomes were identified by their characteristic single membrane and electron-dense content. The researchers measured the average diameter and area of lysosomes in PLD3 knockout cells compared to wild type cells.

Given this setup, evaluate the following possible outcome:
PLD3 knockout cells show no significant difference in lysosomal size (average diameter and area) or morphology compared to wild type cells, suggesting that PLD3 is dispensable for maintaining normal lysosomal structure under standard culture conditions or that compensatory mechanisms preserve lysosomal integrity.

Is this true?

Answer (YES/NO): NO